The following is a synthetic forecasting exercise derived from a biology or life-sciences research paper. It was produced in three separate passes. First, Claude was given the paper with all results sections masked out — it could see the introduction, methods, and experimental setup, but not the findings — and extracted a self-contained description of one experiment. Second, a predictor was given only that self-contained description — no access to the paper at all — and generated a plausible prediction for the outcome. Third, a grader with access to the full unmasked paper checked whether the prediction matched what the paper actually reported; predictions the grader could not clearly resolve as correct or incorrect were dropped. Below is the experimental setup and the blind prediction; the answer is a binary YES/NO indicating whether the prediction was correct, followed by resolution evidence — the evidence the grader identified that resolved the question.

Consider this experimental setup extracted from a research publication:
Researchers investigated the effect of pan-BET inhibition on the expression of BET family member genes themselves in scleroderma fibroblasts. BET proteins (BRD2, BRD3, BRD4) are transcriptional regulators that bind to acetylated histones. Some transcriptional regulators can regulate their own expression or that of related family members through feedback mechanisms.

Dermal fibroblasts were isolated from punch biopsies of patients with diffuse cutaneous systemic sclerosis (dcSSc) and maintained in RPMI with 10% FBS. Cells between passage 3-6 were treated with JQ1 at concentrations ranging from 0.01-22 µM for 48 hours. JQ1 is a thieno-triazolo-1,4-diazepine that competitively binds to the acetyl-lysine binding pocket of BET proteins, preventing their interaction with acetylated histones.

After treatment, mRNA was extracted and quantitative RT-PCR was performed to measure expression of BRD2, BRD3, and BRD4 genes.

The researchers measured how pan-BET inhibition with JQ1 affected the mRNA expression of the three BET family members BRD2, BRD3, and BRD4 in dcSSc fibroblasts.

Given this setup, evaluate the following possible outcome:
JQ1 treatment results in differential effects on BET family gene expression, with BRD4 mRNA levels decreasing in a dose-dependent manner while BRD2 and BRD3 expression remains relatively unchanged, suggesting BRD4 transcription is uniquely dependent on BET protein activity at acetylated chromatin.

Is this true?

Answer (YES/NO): NO